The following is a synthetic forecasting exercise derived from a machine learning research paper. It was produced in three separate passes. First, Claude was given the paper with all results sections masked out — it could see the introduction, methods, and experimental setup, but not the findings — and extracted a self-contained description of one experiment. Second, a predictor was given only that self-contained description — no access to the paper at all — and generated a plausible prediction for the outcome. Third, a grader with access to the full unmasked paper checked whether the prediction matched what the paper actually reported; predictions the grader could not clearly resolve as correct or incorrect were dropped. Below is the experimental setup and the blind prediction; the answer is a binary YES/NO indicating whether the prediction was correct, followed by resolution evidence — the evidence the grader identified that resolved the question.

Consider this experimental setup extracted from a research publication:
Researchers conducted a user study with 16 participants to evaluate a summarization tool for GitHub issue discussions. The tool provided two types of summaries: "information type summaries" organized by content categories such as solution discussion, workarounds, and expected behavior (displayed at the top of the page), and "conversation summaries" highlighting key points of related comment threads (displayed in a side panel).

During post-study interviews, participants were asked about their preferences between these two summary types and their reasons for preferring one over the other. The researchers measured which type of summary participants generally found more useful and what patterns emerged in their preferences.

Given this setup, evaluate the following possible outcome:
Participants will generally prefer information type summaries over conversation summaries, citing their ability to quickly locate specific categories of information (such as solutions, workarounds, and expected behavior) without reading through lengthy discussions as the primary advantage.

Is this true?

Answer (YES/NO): NO